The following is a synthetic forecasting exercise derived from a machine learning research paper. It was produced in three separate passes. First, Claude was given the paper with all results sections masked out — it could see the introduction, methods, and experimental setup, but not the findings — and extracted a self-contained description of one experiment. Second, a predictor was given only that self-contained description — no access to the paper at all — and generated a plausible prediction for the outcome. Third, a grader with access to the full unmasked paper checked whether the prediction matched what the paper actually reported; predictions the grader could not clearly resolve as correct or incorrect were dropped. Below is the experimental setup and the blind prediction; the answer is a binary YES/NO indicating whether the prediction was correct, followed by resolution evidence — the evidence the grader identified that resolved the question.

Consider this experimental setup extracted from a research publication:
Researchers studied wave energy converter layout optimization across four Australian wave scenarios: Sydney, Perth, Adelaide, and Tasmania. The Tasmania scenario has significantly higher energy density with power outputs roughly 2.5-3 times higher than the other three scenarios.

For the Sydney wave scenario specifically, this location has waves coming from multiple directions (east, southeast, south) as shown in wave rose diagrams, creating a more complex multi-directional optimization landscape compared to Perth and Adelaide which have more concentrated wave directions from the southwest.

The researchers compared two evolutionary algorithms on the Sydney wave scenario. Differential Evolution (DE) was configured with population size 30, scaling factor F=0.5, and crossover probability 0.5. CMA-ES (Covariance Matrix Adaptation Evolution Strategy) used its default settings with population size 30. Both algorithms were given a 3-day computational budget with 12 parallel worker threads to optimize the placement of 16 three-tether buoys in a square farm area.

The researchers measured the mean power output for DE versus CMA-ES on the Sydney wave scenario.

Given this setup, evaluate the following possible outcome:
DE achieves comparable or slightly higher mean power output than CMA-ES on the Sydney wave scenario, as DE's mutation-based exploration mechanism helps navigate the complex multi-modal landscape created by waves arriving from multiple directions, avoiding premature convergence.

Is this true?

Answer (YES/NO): NO